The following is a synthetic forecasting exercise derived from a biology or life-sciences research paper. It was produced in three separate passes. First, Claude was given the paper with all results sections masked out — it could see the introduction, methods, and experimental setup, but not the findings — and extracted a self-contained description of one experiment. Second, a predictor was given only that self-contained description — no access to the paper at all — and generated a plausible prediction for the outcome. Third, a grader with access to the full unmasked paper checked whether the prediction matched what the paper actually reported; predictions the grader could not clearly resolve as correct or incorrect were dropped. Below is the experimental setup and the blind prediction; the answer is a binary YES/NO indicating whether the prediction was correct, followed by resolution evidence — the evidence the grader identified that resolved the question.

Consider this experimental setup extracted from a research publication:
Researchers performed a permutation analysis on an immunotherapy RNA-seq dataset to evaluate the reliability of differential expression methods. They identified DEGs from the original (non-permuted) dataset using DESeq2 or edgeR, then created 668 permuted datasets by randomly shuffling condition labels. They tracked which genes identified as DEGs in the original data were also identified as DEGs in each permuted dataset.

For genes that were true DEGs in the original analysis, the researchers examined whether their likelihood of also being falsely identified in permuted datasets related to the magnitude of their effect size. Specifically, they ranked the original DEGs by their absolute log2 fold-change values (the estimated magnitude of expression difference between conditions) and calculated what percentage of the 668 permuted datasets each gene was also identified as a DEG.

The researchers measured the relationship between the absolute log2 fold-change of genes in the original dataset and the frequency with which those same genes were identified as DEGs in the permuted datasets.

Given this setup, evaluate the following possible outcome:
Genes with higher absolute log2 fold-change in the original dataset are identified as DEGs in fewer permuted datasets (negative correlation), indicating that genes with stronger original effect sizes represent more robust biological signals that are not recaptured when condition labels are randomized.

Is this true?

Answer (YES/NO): NO